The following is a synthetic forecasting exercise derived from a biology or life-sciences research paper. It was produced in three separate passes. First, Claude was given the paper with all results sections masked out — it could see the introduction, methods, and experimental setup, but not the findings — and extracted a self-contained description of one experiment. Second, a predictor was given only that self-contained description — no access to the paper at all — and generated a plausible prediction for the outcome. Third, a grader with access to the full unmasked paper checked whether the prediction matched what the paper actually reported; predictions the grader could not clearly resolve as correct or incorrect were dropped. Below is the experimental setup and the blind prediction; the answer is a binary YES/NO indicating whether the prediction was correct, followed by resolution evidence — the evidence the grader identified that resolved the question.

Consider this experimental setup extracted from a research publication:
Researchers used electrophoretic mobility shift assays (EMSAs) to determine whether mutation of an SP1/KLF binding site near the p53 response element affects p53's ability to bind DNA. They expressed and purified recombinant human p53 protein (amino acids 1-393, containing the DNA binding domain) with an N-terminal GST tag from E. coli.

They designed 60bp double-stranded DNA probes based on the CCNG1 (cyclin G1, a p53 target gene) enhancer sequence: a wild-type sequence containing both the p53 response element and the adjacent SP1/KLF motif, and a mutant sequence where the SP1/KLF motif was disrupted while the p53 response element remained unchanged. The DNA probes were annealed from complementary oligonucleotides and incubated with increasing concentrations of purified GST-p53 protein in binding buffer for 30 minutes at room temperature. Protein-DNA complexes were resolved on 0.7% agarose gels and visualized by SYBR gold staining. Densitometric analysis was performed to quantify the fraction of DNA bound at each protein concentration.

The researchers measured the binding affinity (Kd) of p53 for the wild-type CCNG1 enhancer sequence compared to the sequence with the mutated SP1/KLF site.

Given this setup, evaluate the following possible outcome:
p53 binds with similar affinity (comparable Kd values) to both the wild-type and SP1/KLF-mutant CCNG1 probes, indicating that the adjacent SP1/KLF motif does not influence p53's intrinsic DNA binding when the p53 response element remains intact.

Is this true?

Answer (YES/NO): NO